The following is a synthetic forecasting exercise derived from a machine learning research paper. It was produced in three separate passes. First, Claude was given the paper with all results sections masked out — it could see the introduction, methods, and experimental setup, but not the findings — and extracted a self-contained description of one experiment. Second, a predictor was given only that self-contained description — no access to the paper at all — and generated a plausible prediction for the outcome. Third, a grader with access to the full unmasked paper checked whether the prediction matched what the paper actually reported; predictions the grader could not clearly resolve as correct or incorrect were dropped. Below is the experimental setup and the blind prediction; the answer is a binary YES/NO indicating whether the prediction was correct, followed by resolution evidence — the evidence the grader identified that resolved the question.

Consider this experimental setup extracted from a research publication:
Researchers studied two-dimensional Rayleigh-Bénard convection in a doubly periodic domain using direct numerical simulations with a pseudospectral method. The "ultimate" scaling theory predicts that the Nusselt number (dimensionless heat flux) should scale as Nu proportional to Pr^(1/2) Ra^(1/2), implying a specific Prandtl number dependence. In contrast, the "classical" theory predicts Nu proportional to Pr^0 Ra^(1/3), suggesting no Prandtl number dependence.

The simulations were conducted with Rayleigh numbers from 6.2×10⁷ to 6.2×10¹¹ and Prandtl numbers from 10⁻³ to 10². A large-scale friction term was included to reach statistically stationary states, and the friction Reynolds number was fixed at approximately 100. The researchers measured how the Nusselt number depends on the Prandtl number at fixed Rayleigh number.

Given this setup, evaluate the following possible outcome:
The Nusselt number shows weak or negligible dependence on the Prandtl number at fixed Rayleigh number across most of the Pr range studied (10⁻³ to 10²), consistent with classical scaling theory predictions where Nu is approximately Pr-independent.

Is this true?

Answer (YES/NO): NO